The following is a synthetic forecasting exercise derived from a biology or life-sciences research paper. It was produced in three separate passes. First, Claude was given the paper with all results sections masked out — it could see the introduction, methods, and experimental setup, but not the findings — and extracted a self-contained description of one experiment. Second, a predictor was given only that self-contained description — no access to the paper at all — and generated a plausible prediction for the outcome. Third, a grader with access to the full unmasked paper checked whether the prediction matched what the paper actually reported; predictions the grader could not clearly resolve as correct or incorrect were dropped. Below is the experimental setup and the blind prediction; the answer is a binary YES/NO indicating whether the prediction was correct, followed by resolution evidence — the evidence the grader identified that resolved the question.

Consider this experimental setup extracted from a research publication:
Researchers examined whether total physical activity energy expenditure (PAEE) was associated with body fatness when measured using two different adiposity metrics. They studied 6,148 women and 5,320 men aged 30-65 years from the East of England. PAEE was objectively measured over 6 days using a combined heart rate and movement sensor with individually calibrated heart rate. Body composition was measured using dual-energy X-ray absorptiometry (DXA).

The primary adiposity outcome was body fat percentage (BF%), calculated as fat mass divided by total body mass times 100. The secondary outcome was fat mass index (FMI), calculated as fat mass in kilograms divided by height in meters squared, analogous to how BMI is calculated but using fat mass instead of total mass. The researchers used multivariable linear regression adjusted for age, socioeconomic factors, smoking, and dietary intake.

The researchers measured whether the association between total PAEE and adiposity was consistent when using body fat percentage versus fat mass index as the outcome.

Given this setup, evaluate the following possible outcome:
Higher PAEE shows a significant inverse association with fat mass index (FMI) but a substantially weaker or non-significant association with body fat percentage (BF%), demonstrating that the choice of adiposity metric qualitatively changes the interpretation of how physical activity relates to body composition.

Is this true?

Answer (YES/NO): NO